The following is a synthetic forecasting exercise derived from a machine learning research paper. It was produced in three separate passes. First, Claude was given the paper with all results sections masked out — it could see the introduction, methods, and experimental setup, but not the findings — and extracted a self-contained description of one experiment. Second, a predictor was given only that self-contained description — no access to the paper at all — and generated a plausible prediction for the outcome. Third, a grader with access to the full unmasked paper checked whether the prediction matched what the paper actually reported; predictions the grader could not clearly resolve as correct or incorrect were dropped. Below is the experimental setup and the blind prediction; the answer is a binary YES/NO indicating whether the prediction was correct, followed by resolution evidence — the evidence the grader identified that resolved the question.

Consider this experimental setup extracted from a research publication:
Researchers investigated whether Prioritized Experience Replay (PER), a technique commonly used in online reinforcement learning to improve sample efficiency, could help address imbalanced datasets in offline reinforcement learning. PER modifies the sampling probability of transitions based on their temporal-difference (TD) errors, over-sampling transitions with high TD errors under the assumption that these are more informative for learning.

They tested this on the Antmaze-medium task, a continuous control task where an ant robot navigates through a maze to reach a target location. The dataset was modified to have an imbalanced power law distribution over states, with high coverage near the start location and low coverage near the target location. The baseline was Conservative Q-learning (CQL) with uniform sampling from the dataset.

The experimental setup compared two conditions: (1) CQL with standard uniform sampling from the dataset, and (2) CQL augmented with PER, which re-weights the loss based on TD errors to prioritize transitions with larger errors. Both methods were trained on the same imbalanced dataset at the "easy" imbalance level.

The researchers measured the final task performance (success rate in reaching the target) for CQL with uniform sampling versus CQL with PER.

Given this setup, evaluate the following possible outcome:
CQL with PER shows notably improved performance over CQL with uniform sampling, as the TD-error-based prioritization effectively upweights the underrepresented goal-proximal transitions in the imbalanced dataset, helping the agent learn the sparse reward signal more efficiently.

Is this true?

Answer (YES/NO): NO